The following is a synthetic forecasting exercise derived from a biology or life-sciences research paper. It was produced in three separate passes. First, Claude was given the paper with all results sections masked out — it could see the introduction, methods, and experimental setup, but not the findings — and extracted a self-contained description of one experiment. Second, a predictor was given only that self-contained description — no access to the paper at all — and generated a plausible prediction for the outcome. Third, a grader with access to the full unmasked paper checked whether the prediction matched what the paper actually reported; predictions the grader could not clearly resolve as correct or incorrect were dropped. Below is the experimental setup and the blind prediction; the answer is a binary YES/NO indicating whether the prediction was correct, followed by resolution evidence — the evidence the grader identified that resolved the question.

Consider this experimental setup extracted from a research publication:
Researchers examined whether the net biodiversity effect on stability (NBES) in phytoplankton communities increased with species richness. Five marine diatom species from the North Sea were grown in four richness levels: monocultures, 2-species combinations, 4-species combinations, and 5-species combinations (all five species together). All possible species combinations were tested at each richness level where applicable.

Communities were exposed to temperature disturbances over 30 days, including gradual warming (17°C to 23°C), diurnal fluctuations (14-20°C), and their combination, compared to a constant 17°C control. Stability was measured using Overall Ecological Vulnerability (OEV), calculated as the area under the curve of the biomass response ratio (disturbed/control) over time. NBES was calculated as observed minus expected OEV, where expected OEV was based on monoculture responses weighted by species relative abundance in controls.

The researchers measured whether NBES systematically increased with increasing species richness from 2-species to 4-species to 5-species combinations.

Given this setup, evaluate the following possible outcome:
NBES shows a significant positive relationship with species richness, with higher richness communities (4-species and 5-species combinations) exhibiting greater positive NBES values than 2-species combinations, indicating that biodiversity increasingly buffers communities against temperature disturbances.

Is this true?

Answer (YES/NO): NO